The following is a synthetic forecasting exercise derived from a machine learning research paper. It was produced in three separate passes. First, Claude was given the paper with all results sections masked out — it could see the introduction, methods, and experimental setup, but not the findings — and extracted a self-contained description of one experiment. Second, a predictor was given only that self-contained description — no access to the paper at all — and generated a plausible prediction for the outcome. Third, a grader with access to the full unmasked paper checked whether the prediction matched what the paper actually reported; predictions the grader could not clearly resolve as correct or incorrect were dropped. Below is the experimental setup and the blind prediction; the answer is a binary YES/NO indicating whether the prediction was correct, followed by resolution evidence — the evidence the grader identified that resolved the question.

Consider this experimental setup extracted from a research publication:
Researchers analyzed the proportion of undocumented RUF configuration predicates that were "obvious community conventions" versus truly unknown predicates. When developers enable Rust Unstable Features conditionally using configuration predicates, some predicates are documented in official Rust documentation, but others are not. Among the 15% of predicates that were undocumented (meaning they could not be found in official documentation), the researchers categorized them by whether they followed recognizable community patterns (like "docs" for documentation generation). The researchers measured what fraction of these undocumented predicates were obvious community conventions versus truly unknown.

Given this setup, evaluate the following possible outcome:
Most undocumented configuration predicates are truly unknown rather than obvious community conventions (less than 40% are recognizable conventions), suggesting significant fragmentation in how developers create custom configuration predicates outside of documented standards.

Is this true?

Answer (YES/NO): NO